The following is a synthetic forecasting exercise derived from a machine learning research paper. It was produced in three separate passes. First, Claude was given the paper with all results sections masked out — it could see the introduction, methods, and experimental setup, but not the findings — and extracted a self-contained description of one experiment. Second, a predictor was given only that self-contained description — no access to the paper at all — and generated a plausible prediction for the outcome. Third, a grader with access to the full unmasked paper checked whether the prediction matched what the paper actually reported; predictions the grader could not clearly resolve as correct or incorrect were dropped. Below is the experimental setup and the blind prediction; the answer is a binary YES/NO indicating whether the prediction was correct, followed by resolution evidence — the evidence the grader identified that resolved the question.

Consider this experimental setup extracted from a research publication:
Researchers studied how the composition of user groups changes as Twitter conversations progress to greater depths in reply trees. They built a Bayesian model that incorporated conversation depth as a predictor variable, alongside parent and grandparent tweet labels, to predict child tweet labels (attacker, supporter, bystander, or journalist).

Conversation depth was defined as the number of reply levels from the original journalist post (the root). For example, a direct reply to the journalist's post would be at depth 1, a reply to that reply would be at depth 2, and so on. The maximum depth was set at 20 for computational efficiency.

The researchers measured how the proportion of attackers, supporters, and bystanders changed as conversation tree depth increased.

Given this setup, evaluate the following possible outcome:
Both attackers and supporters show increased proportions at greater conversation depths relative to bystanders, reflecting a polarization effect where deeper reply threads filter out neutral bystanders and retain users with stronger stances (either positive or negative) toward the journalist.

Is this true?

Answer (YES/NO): NO